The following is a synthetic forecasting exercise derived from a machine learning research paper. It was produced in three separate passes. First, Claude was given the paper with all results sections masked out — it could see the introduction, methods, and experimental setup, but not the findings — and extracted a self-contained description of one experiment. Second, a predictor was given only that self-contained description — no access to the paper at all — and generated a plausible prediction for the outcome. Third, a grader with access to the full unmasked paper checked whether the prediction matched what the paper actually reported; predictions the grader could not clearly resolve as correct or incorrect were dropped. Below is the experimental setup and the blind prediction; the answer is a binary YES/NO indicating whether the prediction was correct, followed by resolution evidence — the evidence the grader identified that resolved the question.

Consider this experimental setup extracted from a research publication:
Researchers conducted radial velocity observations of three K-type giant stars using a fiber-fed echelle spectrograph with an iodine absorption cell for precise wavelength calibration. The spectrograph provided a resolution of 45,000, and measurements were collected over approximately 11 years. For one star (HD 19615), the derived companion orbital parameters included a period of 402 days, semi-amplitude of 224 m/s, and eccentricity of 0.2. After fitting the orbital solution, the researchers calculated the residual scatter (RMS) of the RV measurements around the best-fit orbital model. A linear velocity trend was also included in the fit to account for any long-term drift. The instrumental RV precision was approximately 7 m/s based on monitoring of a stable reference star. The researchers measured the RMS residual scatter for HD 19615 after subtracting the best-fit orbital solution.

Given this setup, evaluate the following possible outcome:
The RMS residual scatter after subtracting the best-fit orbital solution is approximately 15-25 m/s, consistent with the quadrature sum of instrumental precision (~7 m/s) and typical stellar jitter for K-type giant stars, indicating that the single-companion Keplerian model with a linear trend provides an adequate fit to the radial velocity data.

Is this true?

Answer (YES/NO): NO